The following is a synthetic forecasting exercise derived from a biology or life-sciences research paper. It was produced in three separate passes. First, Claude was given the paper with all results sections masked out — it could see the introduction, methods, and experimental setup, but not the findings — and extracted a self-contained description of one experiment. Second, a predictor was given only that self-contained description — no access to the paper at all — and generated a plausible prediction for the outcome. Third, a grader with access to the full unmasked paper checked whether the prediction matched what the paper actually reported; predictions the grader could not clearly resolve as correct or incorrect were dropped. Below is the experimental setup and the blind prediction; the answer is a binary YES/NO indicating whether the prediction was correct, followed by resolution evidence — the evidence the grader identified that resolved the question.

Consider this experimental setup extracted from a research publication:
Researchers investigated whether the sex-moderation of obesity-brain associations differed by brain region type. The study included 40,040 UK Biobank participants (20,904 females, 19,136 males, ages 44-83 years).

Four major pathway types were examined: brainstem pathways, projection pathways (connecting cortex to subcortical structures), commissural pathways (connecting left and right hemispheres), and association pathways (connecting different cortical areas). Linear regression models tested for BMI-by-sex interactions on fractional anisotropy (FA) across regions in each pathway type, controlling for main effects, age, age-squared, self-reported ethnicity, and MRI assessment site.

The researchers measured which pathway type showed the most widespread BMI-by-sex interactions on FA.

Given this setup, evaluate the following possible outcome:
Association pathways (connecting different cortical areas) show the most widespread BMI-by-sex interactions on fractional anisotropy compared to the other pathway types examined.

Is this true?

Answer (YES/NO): NO